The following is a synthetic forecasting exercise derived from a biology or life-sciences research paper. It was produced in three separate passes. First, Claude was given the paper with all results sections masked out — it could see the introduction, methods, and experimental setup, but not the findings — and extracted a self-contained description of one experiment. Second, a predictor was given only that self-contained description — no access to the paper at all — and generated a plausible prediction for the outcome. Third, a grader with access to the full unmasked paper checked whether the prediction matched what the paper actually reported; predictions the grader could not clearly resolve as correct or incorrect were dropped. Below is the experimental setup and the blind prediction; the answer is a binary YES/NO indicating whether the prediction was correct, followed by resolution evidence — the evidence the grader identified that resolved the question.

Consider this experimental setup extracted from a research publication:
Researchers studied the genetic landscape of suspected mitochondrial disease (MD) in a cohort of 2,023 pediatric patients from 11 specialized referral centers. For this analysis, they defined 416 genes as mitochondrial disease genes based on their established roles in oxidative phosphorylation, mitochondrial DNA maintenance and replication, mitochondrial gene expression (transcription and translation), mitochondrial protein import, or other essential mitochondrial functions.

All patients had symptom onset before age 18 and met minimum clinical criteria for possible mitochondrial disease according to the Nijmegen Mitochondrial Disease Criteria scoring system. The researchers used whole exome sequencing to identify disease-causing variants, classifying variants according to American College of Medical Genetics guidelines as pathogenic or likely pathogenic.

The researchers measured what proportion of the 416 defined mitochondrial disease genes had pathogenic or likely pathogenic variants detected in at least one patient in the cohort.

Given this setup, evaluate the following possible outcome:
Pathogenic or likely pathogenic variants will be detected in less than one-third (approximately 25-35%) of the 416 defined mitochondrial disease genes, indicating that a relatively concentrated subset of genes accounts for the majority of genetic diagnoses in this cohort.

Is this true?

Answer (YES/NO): NO